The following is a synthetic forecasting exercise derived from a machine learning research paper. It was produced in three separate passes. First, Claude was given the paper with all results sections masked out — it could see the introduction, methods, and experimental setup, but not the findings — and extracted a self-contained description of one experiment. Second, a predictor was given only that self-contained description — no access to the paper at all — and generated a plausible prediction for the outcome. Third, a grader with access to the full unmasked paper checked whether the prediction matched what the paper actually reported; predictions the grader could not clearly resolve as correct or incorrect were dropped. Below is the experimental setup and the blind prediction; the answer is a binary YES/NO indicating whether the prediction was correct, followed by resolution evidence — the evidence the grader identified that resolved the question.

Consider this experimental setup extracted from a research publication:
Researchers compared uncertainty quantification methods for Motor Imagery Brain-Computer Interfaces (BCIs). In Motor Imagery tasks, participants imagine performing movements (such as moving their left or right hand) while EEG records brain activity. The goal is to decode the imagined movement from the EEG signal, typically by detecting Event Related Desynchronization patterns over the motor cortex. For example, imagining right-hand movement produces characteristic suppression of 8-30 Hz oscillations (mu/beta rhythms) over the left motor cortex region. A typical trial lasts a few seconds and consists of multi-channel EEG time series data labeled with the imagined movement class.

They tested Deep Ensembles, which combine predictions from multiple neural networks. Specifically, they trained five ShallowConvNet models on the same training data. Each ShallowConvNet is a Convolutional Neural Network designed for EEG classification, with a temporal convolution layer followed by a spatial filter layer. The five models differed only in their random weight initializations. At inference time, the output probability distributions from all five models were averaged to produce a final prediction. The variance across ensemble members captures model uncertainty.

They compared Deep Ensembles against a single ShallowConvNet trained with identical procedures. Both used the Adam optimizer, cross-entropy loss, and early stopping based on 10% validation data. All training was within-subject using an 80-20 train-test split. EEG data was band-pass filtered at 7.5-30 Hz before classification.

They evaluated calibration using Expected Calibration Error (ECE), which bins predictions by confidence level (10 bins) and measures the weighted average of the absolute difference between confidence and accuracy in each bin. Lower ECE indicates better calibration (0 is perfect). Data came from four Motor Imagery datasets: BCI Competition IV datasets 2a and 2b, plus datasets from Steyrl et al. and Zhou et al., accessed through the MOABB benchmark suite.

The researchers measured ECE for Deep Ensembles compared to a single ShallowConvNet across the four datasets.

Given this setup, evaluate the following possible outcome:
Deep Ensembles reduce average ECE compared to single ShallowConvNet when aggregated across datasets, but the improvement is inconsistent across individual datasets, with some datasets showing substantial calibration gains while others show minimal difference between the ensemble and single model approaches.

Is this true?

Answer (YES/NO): NO